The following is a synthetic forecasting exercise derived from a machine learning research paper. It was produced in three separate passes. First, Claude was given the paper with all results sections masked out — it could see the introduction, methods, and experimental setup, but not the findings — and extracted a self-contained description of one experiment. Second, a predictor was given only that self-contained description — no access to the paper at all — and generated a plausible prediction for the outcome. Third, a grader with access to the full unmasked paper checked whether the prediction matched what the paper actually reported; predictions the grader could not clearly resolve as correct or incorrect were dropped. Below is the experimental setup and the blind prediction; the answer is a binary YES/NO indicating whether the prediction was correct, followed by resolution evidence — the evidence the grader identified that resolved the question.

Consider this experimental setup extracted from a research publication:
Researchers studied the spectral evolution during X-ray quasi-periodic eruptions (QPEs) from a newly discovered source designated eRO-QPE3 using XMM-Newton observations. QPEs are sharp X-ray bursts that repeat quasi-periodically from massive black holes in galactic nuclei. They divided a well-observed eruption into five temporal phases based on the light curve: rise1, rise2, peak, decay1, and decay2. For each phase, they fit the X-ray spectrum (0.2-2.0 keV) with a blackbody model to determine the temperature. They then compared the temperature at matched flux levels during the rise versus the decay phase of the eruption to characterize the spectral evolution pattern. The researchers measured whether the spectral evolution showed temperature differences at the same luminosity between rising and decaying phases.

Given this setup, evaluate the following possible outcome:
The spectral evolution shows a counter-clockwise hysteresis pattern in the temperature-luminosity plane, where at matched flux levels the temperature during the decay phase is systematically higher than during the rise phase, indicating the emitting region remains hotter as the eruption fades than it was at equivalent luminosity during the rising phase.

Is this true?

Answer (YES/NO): NO